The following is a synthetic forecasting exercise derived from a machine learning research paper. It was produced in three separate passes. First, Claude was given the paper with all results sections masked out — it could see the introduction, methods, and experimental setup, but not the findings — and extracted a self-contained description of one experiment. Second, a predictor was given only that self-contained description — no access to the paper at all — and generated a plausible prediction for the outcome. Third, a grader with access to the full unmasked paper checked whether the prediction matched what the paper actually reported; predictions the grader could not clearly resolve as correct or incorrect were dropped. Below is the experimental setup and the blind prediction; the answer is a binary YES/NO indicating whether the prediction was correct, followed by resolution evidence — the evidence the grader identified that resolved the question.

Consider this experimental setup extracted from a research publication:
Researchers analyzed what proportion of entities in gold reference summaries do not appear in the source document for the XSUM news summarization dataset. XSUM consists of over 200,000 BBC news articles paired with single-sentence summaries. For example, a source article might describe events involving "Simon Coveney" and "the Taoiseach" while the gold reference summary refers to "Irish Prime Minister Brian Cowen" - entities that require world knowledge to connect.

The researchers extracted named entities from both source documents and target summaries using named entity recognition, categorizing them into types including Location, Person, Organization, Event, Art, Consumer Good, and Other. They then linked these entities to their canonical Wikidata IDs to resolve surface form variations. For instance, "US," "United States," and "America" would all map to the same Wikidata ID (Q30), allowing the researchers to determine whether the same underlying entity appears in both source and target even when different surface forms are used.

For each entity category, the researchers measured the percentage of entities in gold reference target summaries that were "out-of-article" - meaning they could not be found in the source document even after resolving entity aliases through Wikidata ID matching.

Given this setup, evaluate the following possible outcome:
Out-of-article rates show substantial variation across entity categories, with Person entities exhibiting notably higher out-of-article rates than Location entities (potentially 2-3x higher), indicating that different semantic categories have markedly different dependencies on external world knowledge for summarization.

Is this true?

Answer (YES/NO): NO